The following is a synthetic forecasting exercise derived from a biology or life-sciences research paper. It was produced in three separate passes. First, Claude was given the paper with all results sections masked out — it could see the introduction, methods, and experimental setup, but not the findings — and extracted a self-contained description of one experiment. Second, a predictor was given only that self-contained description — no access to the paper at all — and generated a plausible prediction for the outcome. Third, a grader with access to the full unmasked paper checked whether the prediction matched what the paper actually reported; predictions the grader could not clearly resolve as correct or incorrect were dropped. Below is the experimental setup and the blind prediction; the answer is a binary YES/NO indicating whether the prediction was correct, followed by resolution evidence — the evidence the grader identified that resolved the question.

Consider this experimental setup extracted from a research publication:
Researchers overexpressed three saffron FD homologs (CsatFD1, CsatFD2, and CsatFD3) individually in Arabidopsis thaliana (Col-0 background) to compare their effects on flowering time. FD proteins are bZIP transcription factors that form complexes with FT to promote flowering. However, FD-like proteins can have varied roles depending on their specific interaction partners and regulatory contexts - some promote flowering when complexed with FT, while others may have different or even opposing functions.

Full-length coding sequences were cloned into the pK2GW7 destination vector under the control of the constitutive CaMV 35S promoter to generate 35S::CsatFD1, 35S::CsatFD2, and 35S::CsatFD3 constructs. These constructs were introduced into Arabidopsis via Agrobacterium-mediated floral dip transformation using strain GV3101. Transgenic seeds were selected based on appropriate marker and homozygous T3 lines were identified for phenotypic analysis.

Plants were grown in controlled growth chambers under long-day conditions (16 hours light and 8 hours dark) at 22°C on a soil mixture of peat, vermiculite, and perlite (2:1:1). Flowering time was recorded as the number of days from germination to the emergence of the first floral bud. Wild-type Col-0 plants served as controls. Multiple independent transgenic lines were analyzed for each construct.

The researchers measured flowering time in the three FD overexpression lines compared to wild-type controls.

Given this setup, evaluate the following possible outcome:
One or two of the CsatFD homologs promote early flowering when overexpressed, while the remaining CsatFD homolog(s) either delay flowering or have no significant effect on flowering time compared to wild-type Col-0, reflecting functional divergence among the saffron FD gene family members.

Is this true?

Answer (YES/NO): YES